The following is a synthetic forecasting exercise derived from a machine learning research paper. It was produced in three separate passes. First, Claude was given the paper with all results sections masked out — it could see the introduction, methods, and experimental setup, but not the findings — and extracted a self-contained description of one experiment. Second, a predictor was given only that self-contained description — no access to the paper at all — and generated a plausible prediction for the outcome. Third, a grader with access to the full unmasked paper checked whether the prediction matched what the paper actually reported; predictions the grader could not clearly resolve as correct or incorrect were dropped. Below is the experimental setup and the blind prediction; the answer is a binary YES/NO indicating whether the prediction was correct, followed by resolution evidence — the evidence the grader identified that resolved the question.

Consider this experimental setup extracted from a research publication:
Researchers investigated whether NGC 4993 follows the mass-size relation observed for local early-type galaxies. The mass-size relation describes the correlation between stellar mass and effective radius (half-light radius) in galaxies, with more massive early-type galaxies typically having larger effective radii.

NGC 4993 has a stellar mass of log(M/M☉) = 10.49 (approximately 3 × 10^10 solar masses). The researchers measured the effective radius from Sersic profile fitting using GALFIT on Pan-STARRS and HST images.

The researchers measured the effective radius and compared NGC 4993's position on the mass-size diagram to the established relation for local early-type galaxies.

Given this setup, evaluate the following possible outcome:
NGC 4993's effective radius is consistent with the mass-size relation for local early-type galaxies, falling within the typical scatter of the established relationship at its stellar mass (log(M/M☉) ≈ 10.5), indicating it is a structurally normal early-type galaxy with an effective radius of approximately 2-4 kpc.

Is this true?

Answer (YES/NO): YES